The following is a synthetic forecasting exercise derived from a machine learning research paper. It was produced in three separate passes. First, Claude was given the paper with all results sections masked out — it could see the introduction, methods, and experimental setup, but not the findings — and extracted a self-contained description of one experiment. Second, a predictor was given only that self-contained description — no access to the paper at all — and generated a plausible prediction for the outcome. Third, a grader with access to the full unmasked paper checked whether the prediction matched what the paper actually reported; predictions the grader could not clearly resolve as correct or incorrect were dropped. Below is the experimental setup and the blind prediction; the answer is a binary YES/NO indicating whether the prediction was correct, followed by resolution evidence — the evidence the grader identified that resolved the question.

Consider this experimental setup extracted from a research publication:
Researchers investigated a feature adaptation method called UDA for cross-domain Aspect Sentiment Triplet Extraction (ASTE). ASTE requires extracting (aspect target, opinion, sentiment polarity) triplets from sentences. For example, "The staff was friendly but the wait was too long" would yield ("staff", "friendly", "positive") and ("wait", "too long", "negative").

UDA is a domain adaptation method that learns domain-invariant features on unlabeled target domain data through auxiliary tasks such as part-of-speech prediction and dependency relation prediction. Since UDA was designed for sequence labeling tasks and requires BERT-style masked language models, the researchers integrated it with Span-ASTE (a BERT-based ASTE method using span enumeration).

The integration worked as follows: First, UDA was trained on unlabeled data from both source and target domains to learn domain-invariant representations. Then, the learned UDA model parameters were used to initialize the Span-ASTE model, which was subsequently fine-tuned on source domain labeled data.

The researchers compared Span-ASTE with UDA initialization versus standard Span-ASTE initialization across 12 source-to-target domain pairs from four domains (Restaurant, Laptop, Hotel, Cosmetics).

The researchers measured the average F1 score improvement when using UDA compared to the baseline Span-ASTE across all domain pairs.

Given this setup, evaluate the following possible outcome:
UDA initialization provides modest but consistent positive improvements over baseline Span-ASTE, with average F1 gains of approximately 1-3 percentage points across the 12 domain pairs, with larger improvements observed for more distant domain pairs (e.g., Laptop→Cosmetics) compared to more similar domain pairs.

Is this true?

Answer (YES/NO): NO